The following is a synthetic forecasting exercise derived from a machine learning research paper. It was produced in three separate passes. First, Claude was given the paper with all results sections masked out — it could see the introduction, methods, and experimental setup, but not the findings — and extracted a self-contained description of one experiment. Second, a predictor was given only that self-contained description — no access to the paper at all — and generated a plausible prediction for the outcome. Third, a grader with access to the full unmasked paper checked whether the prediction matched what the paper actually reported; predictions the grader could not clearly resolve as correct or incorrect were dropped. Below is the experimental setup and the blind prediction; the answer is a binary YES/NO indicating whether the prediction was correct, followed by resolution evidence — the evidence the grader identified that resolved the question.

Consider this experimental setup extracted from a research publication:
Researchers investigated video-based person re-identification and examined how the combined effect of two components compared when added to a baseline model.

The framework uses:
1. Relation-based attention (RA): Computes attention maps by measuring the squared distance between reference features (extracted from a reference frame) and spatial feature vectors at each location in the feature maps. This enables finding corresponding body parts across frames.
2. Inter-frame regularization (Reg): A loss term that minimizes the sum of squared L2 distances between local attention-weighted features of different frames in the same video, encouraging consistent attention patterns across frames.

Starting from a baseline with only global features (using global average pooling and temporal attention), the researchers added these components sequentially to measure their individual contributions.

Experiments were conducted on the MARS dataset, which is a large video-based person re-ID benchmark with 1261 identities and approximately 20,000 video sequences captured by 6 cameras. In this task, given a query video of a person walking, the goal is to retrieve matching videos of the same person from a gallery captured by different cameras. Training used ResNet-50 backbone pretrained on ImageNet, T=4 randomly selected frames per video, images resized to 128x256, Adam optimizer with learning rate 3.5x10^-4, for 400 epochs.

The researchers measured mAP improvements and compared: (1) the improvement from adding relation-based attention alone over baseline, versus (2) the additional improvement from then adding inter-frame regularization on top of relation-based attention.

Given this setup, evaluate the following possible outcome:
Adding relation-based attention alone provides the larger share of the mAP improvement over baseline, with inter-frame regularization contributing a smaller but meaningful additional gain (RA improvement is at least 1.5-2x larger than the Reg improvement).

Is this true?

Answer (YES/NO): NO